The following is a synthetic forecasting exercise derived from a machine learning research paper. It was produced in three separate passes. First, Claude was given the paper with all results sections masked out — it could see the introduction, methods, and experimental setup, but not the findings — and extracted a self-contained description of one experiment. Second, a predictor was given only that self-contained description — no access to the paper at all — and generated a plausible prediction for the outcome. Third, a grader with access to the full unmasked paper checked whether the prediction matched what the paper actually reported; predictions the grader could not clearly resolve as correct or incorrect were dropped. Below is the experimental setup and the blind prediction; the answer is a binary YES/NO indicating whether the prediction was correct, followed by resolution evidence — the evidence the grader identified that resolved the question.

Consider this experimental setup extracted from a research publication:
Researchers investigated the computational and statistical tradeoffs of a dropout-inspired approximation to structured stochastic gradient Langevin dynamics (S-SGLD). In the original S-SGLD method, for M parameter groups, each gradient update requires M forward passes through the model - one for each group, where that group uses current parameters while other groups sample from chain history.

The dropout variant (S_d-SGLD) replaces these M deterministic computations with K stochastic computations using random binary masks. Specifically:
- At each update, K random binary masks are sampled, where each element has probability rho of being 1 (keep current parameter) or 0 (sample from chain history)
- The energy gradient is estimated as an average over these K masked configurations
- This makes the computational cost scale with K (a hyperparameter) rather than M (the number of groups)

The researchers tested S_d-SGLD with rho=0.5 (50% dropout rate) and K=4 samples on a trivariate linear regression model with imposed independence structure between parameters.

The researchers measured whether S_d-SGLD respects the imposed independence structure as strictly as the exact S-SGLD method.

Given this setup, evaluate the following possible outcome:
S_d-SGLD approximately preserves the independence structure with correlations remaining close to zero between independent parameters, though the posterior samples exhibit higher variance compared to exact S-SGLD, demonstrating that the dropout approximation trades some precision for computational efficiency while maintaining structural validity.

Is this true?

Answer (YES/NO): YES